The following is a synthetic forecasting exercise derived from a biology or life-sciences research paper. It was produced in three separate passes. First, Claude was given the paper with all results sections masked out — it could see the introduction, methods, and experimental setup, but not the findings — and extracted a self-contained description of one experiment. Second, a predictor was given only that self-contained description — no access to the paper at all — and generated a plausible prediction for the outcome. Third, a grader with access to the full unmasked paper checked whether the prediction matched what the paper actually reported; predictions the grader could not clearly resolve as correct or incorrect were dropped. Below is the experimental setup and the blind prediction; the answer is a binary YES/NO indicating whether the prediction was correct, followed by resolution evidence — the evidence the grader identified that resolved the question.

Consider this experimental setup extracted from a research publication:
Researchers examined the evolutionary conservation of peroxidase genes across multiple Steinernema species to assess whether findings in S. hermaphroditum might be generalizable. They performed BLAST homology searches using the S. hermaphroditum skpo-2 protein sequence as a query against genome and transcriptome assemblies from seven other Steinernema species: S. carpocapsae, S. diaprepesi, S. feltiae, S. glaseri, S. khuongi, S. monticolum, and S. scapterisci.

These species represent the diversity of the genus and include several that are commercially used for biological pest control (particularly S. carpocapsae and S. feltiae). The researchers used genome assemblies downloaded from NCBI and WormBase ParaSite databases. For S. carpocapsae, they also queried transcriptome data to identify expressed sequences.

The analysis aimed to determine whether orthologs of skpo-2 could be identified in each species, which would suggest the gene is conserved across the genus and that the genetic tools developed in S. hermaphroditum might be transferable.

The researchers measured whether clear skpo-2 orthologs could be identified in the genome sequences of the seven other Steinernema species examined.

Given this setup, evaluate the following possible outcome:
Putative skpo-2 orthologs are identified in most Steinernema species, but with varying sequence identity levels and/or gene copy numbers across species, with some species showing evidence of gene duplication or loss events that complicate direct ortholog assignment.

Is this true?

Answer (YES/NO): NO